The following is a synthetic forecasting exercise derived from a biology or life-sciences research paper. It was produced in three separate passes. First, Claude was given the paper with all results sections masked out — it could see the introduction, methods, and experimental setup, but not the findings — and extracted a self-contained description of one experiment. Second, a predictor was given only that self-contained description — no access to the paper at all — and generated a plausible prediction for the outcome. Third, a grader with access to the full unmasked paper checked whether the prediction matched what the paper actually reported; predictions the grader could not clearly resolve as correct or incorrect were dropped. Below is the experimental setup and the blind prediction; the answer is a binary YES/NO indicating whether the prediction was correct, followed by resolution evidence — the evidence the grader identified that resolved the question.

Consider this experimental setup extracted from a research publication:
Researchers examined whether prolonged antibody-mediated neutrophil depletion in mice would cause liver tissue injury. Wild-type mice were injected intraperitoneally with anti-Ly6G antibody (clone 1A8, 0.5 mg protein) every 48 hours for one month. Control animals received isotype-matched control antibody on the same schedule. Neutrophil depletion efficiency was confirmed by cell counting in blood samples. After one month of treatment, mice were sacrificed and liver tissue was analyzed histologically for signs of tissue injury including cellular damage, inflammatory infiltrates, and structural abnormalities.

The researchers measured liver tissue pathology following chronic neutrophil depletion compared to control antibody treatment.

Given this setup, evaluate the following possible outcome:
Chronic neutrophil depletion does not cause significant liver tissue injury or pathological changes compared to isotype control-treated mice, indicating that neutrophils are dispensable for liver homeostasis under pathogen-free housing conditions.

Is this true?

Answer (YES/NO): NO